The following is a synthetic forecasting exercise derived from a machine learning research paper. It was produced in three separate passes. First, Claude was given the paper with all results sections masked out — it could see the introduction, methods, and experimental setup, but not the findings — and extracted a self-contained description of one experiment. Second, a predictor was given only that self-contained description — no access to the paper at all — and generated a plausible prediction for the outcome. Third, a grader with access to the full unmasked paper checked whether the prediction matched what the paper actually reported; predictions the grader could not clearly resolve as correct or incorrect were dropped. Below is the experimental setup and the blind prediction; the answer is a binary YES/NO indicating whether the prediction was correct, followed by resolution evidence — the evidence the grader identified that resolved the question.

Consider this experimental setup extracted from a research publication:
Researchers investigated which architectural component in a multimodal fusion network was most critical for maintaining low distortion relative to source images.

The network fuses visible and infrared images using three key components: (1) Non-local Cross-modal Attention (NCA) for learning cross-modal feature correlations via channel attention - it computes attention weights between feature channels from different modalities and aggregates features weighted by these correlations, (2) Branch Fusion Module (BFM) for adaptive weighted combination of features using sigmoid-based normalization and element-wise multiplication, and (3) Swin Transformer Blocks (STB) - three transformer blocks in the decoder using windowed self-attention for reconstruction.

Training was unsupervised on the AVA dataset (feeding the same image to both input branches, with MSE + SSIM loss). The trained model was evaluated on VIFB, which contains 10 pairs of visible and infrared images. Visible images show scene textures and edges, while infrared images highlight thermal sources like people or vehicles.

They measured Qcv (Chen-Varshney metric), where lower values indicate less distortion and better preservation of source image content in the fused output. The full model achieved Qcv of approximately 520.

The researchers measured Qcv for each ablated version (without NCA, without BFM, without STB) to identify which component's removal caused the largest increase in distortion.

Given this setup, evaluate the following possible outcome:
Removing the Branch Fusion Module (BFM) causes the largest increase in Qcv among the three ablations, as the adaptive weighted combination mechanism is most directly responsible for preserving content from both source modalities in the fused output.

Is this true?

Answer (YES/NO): NO